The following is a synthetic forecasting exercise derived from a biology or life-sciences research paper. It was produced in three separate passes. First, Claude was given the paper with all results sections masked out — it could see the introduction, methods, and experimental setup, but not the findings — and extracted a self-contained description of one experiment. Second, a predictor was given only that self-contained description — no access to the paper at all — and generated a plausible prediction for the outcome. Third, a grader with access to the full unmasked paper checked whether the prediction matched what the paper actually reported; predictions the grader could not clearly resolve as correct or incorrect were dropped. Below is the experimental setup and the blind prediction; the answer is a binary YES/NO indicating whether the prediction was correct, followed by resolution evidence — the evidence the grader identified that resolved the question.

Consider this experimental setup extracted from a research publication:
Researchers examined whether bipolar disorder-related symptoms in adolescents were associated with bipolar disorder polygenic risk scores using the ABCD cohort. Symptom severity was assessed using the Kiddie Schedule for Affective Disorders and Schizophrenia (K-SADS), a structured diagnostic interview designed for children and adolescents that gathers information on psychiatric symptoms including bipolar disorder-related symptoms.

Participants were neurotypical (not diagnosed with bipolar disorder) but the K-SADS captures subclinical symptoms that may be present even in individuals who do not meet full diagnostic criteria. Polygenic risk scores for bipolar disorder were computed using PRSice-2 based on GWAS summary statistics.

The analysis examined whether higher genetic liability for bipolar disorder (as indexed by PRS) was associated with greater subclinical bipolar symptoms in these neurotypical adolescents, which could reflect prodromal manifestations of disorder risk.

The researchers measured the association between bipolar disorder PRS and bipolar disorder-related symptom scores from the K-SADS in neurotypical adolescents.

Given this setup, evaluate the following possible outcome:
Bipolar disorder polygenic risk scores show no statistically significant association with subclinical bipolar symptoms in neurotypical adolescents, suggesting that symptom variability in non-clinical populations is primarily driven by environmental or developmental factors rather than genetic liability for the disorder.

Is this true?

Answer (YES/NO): NO